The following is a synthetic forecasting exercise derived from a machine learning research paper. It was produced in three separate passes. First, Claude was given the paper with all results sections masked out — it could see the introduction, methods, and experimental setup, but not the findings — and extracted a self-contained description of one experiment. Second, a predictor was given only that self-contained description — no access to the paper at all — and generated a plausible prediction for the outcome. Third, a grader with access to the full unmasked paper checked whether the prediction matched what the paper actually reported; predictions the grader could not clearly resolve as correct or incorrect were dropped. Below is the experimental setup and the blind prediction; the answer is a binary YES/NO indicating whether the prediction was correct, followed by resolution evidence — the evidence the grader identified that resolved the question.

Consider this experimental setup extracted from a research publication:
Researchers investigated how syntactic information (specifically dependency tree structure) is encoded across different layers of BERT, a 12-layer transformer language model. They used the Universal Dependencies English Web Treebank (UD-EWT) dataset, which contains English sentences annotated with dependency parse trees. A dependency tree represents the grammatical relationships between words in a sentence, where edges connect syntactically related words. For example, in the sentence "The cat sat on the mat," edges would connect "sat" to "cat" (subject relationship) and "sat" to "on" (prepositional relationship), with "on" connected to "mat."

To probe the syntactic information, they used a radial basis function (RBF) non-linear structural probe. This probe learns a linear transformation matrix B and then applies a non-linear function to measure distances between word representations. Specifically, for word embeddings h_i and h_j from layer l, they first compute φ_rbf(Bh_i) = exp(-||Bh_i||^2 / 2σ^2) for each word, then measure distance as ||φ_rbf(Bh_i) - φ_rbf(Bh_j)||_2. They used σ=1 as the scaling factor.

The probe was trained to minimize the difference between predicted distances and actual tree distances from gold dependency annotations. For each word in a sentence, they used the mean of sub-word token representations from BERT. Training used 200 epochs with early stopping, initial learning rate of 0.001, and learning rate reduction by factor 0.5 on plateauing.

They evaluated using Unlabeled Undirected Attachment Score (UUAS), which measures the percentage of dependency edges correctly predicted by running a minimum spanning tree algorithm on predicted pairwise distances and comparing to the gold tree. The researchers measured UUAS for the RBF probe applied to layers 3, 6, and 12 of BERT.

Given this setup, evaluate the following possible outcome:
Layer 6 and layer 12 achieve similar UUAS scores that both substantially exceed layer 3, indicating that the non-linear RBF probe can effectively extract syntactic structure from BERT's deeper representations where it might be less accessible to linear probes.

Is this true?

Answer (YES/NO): NO